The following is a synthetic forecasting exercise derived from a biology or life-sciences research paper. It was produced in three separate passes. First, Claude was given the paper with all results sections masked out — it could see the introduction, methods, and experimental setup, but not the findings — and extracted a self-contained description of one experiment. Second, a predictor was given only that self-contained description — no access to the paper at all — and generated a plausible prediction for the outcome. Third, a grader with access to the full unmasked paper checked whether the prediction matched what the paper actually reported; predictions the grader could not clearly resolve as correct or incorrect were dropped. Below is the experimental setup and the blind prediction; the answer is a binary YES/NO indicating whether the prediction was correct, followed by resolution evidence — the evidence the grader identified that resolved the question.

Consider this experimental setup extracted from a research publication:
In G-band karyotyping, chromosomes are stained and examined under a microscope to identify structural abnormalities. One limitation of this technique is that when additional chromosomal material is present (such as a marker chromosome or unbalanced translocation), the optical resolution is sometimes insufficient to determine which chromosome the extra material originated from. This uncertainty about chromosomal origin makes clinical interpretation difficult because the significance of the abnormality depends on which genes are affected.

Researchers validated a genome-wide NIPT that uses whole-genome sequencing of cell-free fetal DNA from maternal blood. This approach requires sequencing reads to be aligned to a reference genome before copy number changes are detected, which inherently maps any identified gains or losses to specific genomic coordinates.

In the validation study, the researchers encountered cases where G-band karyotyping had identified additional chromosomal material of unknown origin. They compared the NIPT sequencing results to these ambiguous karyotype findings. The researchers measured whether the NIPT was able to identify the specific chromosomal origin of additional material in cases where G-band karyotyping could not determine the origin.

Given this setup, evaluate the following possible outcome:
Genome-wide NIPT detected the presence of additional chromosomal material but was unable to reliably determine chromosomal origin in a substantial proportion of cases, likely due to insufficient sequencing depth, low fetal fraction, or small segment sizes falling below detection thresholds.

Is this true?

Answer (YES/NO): NO